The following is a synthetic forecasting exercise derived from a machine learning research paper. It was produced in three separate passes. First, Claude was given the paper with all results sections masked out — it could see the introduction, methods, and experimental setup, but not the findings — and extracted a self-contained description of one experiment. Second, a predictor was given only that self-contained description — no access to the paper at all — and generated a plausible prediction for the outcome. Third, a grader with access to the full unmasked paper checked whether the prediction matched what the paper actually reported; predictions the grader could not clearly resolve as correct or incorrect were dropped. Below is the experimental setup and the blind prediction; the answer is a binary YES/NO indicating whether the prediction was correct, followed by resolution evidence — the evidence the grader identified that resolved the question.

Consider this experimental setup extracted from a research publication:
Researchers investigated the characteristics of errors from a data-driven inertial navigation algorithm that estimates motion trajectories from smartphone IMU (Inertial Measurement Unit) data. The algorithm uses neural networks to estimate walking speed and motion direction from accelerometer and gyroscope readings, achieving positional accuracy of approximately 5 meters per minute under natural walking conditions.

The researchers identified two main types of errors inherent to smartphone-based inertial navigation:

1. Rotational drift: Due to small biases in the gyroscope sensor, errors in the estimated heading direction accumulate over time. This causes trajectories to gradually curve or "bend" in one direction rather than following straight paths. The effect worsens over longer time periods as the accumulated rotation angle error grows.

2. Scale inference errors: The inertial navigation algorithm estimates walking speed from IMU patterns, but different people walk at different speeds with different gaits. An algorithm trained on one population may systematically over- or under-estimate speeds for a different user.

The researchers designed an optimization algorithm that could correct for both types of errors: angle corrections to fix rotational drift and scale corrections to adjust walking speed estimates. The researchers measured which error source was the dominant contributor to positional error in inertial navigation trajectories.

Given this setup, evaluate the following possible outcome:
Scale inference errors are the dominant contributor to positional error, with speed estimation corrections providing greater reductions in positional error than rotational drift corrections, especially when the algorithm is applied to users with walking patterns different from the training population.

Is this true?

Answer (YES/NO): NO